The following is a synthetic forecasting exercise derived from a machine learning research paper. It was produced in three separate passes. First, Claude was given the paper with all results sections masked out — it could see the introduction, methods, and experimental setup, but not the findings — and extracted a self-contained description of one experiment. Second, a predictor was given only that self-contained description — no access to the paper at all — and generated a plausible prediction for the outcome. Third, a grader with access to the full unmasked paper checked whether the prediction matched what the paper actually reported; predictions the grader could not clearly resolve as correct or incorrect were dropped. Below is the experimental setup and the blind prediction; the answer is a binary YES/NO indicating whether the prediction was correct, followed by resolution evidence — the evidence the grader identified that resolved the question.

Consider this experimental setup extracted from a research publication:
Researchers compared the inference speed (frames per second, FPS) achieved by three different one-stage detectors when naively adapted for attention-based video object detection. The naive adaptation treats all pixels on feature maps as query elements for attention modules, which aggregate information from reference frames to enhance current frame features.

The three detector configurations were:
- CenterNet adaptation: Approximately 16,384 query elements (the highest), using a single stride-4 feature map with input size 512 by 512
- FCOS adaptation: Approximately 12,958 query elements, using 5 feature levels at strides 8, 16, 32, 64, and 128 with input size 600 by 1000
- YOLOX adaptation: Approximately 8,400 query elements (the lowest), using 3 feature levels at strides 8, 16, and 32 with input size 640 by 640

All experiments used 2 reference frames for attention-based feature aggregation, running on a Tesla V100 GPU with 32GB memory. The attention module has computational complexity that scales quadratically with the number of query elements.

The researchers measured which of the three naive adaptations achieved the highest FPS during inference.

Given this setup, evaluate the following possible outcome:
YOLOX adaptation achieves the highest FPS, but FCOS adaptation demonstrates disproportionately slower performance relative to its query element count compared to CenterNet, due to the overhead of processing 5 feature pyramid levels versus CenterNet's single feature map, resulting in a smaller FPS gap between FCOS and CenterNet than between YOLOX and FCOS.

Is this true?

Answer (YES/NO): YES